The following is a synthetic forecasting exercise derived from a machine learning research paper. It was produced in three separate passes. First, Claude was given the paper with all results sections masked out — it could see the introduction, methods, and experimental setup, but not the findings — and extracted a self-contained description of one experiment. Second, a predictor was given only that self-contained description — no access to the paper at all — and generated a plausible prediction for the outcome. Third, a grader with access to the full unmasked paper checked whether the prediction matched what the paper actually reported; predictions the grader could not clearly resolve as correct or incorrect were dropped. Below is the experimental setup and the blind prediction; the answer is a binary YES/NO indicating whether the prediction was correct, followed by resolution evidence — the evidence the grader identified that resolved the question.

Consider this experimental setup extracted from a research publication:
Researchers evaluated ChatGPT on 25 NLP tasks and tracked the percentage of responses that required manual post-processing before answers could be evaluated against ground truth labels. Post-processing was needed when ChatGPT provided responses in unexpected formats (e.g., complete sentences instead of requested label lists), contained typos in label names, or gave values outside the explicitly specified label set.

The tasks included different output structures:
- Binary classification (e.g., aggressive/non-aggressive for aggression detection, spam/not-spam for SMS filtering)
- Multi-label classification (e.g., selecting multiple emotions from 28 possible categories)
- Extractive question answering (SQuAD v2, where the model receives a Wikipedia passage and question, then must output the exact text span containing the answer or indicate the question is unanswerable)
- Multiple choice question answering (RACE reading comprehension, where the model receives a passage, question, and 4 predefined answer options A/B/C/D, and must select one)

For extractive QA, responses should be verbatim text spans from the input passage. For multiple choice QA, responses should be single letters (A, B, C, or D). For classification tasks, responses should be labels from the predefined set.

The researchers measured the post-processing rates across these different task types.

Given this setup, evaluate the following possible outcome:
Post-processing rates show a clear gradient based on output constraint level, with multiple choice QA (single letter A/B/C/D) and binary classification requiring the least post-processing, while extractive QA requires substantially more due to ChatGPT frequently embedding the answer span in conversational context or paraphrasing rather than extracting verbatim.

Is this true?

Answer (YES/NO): NO